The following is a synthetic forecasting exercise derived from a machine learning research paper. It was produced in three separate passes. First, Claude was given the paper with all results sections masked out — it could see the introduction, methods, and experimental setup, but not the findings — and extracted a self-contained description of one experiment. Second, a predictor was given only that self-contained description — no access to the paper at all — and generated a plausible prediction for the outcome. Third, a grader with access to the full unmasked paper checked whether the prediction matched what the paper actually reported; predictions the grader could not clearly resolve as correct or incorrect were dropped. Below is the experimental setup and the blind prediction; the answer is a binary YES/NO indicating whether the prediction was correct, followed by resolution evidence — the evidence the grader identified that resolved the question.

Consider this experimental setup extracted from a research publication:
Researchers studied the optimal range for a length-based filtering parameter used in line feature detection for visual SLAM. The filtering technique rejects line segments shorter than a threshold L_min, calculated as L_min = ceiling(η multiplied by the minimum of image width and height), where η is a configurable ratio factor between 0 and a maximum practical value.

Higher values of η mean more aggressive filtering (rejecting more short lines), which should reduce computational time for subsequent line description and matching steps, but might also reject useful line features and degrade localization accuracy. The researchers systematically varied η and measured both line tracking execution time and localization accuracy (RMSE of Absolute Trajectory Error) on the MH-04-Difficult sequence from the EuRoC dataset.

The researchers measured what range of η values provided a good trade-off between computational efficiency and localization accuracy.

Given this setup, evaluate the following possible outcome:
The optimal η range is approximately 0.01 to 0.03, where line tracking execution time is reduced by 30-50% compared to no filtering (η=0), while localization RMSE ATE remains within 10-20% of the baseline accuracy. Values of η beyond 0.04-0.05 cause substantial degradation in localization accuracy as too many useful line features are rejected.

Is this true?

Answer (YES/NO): NO